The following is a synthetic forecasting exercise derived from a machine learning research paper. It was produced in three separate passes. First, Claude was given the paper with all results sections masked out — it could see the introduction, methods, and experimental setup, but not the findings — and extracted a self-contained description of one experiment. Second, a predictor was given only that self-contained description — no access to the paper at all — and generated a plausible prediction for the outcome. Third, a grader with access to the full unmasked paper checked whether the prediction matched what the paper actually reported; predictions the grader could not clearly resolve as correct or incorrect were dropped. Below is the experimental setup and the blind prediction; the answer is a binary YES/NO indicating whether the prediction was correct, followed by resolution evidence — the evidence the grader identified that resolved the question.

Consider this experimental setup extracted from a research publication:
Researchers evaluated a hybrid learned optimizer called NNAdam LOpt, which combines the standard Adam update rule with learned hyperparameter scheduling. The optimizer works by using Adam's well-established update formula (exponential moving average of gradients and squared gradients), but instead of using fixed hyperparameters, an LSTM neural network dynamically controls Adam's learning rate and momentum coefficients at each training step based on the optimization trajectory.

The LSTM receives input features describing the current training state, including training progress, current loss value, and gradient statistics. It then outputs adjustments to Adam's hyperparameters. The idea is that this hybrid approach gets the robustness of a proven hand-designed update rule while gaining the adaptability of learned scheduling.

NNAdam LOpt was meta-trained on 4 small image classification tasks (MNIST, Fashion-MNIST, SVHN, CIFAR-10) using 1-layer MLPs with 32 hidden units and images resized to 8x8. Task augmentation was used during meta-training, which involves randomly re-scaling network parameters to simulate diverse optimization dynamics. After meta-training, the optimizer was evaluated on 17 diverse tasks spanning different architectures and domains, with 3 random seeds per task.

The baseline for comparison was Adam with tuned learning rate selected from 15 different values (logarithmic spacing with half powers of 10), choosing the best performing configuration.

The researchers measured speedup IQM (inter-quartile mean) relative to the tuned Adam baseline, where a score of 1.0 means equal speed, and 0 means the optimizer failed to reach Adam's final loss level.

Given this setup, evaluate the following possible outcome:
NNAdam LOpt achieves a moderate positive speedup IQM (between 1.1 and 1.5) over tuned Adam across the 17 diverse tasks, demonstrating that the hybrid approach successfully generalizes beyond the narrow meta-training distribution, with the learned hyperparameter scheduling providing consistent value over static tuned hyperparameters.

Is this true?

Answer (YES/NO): NO